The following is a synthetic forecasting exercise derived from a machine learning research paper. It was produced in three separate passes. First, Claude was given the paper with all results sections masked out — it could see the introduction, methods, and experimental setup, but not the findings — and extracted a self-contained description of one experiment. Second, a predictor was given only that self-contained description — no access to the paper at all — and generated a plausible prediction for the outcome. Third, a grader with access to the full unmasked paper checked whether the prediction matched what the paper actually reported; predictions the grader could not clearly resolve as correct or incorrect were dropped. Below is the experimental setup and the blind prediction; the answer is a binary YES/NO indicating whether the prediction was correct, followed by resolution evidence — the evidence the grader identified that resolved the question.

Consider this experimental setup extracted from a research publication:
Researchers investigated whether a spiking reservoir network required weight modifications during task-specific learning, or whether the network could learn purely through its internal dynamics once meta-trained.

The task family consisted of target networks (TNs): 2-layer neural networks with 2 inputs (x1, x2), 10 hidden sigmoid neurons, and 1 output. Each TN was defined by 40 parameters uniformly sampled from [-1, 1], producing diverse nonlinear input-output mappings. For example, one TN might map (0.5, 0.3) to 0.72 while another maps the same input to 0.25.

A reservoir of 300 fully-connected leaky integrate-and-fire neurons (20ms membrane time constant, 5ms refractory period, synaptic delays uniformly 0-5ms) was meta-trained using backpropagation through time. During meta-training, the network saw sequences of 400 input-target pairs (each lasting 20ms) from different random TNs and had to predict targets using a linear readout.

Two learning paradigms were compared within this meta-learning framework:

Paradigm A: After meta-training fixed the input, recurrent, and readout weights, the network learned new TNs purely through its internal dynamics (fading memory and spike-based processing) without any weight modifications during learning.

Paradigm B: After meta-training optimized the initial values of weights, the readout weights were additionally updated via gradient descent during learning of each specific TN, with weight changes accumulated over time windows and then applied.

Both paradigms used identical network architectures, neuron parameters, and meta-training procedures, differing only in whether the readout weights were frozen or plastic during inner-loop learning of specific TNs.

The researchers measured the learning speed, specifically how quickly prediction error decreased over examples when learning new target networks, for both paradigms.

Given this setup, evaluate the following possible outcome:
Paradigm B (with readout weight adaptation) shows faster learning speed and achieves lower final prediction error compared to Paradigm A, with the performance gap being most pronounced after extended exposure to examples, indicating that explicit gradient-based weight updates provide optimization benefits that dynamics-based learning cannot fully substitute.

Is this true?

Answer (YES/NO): NO